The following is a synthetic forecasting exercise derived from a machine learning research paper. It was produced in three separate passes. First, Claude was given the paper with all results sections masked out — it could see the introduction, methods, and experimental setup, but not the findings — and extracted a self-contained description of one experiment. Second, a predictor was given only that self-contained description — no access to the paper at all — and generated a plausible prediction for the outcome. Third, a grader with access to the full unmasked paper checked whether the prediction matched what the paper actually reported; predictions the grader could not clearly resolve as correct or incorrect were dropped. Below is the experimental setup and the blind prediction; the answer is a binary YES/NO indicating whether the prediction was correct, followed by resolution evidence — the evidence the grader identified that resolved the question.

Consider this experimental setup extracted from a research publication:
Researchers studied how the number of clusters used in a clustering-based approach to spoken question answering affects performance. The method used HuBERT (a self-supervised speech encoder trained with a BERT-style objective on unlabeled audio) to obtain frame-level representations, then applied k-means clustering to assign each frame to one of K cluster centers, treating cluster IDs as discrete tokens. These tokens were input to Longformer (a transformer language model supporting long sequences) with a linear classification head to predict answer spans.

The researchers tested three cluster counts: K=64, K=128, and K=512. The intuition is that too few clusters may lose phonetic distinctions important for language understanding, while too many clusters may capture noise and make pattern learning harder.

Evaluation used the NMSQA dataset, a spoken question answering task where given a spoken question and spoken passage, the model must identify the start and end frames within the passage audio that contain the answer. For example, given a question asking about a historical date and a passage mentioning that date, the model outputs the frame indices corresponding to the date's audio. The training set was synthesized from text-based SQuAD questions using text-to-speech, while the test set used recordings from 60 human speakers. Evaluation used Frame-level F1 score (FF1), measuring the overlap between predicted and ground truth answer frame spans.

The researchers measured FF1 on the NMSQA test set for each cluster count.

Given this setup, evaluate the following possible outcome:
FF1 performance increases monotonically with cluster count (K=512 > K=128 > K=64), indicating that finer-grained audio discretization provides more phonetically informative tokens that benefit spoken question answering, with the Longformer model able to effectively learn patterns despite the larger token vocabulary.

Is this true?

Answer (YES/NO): NO